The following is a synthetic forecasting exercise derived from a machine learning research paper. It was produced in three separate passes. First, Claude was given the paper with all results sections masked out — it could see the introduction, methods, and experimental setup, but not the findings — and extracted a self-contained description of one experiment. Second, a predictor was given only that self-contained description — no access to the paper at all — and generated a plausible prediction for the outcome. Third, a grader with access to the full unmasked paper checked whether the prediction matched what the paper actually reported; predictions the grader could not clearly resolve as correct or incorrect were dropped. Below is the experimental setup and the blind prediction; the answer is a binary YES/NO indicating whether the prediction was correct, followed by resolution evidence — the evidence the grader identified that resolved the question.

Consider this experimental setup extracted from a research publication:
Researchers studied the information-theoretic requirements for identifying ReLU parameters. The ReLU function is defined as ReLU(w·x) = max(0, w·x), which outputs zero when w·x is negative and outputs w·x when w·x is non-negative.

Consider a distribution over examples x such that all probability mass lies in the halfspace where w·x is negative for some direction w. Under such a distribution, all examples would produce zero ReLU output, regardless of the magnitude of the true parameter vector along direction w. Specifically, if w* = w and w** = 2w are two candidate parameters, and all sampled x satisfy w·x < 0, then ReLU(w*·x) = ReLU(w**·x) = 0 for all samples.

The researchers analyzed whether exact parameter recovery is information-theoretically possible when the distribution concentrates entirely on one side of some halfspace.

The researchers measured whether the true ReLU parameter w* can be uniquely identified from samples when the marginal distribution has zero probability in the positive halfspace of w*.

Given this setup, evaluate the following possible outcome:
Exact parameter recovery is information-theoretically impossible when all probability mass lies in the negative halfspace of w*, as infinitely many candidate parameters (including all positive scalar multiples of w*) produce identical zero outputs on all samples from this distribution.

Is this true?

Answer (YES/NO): YES